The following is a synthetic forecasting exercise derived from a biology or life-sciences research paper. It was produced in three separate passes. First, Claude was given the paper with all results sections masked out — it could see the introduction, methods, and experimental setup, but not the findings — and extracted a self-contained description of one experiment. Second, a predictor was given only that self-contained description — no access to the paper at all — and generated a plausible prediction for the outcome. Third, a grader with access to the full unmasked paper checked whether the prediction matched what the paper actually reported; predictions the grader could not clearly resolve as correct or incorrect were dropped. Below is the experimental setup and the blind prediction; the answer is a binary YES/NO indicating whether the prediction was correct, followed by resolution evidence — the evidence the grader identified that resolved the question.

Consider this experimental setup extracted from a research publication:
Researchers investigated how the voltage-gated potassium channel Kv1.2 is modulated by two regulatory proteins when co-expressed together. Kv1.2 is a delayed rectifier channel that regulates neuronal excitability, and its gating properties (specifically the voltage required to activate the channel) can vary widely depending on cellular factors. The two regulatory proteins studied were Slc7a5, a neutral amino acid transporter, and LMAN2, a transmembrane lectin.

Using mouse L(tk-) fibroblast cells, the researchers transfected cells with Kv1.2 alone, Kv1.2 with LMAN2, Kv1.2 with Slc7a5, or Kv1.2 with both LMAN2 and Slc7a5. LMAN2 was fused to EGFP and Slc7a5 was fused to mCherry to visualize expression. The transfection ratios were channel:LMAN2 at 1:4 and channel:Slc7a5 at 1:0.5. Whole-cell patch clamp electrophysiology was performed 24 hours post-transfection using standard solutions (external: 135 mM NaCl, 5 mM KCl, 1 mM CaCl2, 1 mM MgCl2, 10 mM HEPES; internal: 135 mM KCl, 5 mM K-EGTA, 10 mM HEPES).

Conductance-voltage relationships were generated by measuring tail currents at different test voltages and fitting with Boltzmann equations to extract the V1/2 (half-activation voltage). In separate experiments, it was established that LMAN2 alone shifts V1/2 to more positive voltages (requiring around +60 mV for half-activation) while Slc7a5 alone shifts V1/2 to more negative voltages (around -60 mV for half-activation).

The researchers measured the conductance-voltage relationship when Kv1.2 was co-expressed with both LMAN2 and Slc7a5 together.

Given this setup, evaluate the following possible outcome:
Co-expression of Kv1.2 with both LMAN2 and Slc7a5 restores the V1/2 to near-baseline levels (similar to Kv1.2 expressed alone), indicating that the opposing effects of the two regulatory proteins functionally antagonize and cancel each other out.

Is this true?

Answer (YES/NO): NO